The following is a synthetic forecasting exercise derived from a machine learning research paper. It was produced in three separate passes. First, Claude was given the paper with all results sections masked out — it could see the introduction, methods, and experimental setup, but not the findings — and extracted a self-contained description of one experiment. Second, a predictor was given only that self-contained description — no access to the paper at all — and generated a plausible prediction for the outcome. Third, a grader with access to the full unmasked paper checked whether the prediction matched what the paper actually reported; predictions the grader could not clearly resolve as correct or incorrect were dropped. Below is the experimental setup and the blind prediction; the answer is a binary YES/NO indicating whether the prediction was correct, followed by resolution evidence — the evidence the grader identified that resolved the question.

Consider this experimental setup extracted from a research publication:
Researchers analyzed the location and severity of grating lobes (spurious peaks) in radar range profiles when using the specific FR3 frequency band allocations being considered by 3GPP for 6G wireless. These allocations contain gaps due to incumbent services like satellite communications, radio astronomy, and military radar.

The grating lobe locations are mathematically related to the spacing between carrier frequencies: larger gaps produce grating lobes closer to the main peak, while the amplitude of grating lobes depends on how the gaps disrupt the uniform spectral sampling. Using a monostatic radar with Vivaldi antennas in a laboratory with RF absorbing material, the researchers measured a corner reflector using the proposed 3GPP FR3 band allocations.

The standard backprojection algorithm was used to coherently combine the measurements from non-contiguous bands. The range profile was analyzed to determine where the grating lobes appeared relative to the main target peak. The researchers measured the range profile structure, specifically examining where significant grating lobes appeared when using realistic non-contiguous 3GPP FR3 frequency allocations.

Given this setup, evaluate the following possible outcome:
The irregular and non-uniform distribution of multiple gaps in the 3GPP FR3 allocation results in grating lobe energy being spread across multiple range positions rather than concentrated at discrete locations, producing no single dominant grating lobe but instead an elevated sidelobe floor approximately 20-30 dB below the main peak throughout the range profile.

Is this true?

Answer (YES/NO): NO